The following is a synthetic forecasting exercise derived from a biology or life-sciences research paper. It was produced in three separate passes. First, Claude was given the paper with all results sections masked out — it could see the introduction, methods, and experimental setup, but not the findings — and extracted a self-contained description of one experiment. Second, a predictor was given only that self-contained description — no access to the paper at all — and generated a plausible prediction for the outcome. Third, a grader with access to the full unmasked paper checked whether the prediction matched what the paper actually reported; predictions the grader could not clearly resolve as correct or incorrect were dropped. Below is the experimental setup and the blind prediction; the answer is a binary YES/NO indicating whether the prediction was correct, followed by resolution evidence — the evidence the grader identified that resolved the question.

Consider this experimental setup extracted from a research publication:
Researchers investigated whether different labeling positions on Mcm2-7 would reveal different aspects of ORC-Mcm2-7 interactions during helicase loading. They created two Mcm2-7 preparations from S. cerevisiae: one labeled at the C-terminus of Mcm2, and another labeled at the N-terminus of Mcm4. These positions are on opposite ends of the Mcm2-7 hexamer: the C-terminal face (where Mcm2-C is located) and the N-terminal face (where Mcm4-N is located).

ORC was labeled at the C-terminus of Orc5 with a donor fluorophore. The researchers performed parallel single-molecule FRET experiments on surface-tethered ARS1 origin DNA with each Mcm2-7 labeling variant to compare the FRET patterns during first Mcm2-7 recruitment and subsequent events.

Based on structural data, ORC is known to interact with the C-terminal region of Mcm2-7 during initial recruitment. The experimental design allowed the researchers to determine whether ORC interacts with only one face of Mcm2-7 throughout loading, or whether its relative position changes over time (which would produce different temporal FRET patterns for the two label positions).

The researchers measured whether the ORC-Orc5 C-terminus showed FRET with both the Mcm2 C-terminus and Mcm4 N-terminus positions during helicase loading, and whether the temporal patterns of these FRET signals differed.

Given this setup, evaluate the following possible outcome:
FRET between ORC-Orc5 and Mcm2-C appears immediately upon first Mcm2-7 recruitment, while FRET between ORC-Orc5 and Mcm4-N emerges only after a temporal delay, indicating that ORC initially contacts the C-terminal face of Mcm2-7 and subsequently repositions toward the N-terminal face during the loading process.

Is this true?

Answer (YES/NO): NO